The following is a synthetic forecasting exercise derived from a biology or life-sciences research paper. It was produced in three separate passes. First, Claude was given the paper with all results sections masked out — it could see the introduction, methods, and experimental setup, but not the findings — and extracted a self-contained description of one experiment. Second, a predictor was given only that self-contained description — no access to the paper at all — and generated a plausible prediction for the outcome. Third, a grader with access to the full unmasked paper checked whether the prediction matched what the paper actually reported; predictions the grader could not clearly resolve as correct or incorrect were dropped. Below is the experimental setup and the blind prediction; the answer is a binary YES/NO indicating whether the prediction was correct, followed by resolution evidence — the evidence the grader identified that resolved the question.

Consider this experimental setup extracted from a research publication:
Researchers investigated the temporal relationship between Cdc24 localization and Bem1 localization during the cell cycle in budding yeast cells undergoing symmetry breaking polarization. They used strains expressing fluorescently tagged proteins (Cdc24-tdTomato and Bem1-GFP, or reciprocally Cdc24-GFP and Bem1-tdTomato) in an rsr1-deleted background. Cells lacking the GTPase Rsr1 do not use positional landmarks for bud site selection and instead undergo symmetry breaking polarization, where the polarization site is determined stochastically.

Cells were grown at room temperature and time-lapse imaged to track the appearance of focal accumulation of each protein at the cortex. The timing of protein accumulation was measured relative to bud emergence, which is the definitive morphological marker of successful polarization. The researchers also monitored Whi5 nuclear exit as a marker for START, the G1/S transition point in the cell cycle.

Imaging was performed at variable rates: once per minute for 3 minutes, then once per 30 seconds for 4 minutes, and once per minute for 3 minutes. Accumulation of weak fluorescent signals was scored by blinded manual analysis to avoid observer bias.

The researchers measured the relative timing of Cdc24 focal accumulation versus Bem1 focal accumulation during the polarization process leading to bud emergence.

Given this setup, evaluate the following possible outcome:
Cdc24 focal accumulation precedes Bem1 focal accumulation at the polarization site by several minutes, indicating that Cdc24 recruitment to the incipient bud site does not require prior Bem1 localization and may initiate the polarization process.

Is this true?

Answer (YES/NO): YES